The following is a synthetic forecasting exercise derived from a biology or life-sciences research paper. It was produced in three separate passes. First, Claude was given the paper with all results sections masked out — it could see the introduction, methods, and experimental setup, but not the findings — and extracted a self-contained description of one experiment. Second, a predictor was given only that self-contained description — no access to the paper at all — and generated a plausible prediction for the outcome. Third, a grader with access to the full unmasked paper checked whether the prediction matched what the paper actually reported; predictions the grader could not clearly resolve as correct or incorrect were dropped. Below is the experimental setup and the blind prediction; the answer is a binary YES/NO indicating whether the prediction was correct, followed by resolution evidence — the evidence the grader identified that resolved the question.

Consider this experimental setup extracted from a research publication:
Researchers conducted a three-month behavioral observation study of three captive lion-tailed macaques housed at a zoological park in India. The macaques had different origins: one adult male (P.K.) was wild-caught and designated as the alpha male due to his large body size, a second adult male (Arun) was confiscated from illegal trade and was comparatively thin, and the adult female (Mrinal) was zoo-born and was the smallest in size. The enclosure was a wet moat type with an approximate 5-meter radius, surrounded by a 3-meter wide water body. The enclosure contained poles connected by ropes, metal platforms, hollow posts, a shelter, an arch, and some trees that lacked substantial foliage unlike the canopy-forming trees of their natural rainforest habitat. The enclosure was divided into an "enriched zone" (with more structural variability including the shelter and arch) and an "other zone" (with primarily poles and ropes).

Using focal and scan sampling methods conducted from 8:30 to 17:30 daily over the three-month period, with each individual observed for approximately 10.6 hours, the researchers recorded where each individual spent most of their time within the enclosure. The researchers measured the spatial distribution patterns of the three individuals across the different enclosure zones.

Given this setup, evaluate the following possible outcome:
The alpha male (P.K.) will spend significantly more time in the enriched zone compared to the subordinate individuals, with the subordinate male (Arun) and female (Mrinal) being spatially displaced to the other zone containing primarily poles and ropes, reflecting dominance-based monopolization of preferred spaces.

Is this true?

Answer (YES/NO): NO